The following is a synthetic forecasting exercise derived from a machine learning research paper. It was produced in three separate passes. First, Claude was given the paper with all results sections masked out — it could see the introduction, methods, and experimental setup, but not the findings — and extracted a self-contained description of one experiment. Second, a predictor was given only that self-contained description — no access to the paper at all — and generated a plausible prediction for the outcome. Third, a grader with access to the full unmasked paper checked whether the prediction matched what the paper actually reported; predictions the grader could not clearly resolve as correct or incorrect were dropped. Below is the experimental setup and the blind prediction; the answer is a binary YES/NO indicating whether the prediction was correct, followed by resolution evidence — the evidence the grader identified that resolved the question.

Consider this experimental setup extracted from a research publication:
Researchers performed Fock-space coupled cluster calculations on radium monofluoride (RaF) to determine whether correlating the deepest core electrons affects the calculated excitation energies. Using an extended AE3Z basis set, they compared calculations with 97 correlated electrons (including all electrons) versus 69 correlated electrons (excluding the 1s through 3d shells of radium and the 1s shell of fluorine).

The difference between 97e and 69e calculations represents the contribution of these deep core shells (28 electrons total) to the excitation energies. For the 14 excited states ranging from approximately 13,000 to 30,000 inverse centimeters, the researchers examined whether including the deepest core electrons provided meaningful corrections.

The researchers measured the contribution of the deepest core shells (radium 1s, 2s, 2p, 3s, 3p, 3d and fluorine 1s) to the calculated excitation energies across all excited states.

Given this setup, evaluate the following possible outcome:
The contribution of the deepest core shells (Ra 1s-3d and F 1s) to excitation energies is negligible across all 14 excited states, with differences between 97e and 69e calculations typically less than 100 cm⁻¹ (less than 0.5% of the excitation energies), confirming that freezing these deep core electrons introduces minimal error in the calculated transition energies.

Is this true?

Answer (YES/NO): YES